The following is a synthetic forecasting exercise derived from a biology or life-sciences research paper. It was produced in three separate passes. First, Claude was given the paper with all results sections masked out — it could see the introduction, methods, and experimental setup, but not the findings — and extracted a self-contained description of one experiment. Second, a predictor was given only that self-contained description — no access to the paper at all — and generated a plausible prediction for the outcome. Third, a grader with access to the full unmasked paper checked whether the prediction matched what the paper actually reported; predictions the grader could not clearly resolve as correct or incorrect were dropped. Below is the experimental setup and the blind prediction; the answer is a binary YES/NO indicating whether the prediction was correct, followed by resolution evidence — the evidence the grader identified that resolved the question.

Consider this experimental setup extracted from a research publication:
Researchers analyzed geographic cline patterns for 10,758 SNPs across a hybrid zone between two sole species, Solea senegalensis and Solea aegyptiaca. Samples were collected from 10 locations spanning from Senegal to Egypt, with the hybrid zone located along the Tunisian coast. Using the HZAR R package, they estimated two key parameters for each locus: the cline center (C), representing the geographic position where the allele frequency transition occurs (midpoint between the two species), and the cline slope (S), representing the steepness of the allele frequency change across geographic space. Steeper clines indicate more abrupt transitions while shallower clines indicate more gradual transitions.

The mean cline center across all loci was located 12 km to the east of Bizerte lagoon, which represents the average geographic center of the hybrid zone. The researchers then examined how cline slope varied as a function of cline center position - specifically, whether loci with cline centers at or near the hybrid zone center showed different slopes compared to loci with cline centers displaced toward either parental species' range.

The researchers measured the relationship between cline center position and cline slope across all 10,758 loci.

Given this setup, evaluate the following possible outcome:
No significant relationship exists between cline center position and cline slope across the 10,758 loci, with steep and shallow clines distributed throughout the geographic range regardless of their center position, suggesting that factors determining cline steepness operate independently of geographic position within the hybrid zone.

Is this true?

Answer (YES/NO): NO